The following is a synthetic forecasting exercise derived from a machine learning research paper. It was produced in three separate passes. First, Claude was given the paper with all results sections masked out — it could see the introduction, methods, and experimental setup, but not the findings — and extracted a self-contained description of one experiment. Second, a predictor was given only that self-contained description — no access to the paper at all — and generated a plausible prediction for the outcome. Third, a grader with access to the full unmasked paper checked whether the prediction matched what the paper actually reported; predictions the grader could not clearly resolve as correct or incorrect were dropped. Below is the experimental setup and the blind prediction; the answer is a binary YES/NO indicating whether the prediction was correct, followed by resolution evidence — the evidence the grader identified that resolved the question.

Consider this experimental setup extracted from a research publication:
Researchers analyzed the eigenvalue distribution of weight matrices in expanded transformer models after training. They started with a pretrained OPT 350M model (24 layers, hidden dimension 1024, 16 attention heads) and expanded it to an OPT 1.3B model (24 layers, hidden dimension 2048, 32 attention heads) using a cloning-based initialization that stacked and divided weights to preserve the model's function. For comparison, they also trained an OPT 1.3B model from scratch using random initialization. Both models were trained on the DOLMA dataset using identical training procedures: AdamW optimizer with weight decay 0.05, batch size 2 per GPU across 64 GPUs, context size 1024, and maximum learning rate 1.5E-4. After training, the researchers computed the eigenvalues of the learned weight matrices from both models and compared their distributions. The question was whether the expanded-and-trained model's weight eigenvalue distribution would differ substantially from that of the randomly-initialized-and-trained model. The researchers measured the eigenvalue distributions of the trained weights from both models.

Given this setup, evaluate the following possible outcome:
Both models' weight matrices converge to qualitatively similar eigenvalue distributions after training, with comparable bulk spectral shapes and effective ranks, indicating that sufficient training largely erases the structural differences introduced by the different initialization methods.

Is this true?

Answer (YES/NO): YES